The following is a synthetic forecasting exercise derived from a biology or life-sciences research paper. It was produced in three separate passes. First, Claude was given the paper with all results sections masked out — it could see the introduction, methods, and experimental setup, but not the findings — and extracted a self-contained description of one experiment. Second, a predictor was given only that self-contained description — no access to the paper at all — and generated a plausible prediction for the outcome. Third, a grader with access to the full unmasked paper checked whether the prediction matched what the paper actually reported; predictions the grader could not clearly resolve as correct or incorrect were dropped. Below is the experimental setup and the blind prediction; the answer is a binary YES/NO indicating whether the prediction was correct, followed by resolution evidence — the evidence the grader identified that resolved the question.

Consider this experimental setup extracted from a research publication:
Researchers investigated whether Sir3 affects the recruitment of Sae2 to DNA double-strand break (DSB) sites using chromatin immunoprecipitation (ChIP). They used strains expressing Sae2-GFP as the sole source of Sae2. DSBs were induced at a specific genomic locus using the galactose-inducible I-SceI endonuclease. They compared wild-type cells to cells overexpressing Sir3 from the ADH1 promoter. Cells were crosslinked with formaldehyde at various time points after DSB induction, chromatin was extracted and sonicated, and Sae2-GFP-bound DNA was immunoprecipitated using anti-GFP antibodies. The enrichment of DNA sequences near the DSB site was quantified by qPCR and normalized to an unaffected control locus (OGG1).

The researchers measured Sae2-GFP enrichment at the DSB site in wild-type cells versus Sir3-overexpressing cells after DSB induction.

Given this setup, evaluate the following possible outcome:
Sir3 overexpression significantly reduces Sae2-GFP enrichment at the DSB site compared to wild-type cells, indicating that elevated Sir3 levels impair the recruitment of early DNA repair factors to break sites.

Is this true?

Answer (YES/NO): NO